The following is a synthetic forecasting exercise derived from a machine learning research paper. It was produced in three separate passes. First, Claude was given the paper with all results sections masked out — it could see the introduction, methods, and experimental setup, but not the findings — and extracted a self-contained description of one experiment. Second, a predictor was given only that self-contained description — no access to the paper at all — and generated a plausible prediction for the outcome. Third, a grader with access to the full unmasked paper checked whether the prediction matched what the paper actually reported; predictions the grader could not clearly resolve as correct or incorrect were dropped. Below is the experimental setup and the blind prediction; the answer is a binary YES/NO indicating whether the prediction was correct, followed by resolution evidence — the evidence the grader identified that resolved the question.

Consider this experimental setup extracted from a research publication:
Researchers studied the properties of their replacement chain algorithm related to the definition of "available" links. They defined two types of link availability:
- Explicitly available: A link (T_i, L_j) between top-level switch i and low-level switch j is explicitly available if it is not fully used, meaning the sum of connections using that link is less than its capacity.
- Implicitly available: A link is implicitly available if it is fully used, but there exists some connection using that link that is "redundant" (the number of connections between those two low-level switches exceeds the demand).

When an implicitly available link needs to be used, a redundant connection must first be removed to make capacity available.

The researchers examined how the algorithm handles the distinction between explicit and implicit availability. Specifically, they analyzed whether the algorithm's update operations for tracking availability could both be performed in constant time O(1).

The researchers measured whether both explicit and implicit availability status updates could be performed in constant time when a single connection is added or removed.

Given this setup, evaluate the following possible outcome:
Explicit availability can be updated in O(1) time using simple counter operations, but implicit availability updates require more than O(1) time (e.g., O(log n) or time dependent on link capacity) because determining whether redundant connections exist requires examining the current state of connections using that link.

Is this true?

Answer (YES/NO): YES